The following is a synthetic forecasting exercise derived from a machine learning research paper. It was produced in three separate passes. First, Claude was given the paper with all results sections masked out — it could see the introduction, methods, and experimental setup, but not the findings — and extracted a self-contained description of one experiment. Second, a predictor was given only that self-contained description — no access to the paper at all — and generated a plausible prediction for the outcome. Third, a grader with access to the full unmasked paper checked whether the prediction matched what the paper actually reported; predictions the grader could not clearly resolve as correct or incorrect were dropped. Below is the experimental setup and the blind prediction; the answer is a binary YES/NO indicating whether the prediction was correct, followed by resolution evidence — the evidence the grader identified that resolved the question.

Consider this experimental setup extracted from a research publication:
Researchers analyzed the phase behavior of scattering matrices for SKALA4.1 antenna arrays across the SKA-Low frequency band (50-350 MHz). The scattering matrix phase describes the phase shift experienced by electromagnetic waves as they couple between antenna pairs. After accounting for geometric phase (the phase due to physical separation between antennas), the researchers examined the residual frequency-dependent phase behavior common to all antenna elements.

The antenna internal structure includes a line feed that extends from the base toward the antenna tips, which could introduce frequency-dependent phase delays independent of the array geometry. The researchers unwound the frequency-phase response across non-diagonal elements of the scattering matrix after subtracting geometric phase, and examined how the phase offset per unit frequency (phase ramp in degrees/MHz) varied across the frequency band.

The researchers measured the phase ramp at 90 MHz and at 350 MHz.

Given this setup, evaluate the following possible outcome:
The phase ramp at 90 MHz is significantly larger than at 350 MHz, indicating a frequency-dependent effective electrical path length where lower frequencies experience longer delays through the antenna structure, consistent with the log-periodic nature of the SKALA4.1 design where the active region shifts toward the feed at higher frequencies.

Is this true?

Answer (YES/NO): YES